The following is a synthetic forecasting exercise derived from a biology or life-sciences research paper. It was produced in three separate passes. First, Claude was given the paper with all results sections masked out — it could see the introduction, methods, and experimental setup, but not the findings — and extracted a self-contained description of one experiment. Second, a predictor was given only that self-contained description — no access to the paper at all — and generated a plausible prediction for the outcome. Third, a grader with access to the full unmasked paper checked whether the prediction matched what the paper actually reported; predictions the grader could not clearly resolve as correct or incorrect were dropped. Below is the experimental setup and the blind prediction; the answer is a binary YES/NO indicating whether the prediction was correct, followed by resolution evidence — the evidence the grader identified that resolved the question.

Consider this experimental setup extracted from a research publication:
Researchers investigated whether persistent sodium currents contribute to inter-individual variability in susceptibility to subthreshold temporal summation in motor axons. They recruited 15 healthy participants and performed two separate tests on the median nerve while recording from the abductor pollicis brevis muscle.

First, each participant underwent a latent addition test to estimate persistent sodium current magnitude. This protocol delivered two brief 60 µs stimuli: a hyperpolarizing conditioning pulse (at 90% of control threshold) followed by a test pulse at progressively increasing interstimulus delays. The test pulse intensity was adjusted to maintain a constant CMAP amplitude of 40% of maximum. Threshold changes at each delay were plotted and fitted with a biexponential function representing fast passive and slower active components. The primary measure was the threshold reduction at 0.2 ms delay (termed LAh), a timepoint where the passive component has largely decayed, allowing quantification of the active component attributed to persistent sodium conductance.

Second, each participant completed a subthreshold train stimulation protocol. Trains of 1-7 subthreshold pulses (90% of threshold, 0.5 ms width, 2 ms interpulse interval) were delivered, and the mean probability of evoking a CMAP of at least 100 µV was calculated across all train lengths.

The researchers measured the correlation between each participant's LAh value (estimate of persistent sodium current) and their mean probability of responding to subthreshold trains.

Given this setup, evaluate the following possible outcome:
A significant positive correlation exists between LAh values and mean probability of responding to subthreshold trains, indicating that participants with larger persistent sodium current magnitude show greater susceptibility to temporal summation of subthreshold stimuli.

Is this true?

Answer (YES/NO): NO